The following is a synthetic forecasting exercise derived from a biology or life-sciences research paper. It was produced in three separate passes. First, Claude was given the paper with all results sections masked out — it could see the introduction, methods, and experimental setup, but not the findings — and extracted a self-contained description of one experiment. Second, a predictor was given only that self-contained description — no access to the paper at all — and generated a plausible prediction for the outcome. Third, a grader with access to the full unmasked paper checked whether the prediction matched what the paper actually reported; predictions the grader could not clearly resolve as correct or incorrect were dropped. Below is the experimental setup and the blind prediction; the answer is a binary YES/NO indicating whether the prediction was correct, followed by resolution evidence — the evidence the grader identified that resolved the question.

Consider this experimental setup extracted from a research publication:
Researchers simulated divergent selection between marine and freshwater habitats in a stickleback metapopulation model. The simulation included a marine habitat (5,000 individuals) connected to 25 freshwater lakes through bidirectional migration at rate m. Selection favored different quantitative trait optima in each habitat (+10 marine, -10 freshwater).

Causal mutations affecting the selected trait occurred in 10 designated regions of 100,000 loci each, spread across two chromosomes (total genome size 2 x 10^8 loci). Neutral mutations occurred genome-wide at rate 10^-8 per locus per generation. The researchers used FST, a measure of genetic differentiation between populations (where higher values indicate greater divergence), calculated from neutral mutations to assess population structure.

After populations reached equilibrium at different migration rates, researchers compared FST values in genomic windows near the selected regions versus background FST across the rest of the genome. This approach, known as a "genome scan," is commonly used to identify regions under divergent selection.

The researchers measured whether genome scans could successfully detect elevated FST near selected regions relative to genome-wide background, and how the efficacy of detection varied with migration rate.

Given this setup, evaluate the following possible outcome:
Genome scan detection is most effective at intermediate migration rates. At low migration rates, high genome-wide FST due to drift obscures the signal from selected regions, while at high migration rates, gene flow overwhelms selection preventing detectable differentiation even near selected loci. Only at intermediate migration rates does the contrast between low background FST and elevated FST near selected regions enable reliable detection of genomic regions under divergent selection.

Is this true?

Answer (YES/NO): YES